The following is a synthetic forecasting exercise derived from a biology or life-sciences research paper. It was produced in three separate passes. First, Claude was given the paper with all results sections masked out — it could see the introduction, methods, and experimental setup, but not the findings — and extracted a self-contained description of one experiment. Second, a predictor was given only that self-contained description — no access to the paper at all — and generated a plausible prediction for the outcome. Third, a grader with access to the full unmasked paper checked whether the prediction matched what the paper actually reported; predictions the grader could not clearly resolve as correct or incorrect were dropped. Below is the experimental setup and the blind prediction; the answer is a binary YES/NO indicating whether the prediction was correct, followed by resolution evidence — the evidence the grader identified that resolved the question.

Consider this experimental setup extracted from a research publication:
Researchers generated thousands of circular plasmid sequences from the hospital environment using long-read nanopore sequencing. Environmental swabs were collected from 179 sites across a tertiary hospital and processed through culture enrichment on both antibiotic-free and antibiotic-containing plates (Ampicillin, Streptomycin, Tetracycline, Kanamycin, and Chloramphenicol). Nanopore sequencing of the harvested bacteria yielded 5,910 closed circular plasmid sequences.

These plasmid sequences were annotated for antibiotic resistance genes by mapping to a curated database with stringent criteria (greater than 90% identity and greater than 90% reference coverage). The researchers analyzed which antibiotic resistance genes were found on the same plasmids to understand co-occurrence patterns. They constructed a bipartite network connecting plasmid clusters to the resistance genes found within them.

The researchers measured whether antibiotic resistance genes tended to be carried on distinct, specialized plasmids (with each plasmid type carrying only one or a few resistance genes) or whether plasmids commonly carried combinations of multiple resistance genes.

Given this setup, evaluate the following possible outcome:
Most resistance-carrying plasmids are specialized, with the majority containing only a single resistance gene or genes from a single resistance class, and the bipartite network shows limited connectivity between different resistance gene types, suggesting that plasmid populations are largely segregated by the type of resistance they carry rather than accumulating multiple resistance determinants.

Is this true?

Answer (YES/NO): NO